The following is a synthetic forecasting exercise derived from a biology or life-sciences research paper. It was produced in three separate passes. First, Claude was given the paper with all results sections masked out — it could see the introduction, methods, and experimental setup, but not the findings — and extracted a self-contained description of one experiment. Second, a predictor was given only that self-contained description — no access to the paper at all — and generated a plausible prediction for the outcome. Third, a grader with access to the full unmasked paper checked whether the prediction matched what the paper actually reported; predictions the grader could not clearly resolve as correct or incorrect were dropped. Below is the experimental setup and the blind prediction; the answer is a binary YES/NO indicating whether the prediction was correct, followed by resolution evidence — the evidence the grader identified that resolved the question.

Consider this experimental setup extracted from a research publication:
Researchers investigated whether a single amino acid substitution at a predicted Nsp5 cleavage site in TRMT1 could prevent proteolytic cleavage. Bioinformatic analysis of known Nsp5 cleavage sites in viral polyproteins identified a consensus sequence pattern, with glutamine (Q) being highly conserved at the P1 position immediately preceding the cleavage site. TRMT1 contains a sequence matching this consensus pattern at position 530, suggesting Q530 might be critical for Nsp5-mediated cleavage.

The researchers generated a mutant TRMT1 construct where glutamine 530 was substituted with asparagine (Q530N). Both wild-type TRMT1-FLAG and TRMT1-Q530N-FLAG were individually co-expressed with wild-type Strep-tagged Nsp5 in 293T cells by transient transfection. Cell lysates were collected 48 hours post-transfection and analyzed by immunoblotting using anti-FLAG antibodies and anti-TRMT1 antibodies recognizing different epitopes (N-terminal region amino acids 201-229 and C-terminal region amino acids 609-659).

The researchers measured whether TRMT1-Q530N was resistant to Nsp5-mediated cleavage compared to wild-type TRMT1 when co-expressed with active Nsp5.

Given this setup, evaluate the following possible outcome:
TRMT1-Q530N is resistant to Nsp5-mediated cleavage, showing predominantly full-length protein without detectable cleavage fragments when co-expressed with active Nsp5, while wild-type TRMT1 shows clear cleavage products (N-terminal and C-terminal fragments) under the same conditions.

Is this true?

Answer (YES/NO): NO